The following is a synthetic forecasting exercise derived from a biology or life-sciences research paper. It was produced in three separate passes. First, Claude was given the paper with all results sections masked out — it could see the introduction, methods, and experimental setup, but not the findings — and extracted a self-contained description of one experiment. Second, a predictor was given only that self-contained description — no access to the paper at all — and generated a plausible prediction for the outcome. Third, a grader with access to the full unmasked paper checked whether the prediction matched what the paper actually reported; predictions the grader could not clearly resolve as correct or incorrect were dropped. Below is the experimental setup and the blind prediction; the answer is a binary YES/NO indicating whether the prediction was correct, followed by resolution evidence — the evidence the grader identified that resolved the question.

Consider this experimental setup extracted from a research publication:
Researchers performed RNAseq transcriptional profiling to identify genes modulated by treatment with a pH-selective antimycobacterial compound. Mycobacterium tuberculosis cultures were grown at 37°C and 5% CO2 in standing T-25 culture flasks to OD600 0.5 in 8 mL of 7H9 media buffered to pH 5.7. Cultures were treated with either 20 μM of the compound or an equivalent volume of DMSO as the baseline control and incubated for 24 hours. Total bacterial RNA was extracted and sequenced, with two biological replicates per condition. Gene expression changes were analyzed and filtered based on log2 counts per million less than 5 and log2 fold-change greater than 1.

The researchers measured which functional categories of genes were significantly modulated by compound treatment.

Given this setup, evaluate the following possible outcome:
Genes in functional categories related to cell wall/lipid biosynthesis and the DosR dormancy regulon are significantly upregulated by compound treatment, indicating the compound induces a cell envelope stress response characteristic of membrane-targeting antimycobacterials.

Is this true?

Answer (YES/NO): NO